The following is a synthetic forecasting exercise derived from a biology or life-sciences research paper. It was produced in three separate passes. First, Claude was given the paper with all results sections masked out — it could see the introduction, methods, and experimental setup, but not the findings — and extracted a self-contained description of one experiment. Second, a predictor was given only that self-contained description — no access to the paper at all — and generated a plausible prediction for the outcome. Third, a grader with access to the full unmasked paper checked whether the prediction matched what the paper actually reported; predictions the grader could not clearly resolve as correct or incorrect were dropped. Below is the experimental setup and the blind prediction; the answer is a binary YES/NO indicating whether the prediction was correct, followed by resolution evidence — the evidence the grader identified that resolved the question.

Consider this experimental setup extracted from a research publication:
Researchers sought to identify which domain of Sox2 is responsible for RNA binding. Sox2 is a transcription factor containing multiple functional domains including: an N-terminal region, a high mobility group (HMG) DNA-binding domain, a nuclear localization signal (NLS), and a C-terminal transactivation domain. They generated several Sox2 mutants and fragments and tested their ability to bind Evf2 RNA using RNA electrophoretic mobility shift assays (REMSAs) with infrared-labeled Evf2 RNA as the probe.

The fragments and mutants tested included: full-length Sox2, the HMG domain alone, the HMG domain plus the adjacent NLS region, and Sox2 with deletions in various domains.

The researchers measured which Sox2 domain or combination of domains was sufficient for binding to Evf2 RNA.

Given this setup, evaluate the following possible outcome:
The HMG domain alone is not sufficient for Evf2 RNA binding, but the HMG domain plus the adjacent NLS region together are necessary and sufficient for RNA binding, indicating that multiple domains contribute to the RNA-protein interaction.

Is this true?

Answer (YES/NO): YES